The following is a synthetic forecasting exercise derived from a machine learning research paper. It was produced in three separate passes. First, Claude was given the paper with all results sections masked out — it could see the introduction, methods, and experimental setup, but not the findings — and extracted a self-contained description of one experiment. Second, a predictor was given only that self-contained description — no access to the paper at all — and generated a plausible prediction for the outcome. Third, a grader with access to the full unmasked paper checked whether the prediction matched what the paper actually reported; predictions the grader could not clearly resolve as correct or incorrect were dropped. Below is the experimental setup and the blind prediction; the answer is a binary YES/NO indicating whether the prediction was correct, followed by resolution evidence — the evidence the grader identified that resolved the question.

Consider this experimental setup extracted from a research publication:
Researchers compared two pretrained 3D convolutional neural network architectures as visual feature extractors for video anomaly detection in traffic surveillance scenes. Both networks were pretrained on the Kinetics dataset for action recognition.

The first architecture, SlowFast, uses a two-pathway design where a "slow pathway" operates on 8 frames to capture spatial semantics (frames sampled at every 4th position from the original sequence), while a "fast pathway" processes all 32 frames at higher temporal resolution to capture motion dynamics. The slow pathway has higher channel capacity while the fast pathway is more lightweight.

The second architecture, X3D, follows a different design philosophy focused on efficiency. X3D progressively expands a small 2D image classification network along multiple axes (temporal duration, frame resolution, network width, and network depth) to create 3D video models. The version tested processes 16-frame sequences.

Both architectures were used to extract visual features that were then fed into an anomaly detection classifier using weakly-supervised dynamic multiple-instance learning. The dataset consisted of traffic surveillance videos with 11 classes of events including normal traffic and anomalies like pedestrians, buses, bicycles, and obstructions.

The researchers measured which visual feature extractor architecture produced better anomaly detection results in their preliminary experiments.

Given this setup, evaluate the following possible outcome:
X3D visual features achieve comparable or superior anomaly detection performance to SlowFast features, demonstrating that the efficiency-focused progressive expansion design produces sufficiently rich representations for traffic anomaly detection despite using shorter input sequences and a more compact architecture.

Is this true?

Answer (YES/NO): NO